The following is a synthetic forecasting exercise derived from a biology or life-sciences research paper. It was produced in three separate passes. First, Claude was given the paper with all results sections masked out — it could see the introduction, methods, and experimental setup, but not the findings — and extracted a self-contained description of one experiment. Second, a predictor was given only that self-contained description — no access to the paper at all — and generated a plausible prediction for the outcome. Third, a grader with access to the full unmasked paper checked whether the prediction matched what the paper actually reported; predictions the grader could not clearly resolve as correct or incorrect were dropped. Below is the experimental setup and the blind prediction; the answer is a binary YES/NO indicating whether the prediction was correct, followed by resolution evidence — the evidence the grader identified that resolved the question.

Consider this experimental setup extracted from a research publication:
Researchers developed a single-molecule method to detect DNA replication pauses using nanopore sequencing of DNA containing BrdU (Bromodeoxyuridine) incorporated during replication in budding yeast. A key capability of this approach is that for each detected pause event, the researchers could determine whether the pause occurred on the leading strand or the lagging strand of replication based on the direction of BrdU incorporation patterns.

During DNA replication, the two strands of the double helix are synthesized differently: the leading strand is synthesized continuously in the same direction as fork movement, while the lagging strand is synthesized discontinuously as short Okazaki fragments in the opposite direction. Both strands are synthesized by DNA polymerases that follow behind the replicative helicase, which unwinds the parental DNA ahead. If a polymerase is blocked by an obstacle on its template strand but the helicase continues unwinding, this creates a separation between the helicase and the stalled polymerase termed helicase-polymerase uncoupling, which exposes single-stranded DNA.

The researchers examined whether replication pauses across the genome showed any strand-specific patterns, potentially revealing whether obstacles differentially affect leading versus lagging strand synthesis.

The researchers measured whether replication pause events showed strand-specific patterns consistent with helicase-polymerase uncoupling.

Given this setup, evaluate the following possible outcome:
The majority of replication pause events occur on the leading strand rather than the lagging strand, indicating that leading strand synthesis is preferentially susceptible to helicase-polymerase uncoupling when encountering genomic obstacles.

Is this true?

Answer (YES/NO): NO